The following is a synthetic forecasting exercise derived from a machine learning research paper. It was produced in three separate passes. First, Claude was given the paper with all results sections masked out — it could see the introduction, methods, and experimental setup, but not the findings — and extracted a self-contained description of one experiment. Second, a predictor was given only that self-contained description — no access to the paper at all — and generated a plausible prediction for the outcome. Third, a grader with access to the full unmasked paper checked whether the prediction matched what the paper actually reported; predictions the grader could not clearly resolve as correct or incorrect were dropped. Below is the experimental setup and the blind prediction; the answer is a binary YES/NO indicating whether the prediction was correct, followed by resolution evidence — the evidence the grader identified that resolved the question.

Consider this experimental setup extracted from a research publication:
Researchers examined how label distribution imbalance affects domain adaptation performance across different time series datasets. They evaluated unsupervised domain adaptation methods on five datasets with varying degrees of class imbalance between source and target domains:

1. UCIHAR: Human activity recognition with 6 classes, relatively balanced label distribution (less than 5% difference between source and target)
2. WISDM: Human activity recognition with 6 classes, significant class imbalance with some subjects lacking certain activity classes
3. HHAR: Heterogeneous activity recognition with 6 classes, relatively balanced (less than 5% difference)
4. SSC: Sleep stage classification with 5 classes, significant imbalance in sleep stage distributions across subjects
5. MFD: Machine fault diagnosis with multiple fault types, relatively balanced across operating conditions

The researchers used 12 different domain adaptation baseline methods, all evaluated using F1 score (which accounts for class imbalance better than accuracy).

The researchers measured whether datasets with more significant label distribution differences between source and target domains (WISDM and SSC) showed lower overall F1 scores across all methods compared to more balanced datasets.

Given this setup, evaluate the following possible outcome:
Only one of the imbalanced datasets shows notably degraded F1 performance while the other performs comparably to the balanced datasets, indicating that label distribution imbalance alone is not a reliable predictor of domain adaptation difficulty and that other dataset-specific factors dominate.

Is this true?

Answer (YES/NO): NO